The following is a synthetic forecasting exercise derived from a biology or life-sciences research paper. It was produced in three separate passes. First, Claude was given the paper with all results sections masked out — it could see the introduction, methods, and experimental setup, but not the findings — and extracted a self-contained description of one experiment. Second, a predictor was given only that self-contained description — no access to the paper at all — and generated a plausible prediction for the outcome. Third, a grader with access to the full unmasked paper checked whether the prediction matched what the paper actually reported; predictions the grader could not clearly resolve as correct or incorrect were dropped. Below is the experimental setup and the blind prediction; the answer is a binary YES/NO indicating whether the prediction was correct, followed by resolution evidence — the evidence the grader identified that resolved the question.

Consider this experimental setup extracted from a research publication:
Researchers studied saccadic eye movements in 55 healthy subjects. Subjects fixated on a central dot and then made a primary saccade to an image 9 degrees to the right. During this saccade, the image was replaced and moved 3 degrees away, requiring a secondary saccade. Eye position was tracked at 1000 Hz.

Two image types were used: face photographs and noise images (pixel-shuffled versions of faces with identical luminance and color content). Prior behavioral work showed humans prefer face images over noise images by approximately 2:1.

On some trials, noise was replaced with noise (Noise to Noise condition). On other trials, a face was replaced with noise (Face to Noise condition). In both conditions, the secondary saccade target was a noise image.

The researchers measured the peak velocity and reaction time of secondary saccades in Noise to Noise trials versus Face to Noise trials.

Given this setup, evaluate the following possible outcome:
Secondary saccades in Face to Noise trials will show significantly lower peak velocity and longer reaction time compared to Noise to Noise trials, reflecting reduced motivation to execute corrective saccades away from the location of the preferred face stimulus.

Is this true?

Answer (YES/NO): YES